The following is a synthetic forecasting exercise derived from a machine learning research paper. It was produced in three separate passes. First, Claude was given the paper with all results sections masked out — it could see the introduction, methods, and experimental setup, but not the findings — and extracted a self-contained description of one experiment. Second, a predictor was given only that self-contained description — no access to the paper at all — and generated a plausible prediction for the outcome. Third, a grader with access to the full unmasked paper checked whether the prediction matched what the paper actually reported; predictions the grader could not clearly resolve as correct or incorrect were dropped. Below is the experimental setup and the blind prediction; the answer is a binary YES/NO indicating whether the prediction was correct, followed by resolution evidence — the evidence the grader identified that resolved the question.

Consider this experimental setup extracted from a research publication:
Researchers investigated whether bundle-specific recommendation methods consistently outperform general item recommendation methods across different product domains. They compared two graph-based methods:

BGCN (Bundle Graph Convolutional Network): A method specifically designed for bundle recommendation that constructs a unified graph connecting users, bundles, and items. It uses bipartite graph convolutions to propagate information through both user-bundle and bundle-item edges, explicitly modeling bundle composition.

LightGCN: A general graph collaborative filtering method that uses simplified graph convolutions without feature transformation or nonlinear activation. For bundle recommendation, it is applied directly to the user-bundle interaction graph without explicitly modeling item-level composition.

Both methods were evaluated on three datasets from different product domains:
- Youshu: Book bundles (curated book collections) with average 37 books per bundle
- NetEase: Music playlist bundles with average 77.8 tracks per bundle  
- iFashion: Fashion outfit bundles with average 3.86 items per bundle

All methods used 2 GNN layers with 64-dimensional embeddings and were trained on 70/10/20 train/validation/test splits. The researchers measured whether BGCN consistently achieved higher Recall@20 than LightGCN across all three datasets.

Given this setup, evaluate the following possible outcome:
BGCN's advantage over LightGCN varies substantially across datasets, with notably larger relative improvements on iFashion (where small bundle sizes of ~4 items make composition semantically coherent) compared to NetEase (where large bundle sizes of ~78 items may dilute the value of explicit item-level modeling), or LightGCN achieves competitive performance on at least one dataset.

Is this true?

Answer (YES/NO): YES